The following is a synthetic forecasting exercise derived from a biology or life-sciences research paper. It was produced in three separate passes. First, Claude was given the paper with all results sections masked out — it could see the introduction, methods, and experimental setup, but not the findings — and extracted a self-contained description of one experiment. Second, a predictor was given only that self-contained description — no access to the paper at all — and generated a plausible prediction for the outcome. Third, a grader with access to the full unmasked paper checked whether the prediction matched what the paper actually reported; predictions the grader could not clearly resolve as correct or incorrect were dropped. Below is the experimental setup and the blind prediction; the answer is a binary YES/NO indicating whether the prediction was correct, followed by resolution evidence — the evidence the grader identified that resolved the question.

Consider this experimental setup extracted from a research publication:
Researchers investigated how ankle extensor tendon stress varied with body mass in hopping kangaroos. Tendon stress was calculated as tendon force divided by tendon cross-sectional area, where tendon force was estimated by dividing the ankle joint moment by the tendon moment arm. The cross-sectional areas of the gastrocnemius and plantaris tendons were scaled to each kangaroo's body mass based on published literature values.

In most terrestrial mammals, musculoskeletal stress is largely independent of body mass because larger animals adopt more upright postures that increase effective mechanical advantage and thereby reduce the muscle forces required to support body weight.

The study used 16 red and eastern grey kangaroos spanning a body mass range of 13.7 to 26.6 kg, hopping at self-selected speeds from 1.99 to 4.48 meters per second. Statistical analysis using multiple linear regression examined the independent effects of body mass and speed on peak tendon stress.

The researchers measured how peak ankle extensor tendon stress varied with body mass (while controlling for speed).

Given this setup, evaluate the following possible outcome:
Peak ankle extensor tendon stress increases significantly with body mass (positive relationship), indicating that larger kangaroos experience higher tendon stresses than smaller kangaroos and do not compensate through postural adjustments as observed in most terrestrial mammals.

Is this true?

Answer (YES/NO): YES